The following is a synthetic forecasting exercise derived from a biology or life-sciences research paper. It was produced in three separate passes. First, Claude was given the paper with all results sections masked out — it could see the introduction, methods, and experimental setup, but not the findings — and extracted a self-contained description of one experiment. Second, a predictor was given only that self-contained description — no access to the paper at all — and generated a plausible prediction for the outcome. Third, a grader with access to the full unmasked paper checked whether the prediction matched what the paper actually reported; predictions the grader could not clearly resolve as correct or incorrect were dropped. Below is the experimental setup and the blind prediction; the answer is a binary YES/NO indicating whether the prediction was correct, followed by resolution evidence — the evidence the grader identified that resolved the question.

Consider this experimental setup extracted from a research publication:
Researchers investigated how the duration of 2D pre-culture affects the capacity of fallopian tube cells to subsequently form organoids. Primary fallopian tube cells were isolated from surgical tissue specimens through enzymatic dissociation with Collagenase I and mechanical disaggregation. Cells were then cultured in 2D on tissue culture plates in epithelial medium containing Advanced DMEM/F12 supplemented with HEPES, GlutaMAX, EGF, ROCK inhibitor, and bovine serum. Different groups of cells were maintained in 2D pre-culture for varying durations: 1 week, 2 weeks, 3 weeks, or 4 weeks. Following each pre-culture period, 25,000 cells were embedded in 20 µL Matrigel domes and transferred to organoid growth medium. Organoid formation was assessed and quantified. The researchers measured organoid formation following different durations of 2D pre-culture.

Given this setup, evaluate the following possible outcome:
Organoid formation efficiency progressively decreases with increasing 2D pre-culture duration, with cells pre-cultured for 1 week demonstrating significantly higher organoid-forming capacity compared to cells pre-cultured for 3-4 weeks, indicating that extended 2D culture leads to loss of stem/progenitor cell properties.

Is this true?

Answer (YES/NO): YES